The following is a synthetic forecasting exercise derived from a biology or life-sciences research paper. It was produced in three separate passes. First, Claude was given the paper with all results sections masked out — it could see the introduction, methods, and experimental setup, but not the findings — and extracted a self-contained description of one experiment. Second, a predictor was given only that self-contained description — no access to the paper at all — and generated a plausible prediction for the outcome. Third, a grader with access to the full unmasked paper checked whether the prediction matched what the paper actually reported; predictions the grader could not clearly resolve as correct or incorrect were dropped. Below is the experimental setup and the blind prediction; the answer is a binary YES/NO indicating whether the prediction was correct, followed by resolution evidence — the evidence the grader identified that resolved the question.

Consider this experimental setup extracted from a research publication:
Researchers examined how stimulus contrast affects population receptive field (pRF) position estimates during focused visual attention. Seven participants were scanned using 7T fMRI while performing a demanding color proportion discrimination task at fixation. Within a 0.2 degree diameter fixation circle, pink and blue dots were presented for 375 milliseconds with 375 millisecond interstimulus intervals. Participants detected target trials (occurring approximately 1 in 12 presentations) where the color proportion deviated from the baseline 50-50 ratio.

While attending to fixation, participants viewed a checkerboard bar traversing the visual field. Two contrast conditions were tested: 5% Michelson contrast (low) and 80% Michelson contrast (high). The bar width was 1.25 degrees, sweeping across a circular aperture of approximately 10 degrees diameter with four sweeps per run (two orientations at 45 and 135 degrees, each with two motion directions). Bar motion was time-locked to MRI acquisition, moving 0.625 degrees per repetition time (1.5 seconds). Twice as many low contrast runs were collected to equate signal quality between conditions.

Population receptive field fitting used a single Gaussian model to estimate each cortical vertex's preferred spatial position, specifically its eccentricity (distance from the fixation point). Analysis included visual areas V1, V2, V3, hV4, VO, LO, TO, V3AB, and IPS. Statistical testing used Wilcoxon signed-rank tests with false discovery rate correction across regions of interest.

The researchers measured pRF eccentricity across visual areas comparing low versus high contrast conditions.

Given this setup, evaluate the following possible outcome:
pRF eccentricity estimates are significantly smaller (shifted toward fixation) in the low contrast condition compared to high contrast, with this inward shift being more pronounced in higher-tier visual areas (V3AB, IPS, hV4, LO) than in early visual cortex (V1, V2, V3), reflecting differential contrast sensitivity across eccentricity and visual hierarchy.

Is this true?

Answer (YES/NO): NO